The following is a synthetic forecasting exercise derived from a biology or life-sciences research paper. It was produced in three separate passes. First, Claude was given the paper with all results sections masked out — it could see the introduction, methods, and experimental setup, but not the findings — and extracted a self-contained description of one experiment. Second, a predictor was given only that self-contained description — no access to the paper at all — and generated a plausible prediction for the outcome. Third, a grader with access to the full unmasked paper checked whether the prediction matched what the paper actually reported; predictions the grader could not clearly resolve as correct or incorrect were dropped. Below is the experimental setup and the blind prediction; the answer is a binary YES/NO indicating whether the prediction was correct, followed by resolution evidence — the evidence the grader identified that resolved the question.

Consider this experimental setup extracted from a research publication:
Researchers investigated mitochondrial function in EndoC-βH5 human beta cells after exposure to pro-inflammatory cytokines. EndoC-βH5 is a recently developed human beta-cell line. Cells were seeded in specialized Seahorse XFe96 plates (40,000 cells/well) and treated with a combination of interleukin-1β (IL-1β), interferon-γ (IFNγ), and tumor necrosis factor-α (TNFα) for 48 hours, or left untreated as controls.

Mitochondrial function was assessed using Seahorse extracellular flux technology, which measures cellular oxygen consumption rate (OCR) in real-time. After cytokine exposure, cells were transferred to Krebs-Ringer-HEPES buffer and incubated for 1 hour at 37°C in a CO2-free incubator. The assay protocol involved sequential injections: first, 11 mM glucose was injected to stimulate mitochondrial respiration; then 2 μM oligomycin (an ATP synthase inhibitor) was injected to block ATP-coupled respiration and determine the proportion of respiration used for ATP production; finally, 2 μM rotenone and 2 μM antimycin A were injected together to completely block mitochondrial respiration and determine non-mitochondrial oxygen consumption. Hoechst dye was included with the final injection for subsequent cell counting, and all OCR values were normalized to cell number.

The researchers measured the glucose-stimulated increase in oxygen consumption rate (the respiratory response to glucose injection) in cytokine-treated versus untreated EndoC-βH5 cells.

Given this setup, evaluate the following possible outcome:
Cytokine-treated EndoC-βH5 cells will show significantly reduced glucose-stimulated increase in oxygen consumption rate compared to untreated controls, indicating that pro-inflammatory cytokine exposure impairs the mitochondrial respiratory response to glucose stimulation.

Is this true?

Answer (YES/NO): NO